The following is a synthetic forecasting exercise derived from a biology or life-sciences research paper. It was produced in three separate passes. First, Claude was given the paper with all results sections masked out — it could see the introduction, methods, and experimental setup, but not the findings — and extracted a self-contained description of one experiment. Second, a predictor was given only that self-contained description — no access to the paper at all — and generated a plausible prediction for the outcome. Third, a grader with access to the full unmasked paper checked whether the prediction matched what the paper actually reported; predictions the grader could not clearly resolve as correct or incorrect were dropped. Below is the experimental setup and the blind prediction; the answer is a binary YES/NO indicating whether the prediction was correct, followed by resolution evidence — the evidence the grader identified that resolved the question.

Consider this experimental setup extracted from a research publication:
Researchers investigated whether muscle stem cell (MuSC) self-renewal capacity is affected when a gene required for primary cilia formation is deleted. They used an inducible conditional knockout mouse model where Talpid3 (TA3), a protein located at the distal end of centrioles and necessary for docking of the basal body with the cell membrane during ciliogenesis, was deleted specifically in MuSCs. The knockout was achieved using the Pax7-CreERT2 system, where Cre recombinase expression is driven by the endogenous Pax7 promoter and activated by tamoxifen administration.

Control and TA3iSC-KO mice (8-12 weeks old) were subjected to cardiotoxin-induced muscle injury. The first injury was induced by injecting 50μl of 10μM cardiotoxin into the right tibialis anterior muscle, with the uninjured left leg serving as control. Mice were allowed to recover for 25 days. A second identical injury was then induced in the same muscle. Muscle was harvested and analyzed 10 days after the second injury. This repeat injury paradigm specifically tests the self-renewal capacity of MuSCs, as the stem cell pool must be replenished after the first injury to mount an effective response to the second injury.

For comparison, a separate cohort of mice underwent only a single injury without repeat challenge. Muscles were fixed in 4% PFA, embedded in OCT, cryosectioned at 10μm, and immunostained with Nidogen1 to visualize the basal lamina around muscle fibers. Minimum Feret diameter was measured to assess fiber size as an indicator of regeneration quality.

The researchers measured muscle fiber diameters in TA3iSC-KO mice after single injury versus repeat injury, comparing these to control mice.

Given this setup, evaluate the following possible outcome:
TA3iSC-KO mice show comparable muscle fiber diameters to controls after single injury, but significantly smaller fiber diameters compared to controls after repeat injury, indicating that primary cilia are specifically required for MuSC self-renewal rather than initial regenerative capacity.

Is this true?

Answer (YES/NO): NO